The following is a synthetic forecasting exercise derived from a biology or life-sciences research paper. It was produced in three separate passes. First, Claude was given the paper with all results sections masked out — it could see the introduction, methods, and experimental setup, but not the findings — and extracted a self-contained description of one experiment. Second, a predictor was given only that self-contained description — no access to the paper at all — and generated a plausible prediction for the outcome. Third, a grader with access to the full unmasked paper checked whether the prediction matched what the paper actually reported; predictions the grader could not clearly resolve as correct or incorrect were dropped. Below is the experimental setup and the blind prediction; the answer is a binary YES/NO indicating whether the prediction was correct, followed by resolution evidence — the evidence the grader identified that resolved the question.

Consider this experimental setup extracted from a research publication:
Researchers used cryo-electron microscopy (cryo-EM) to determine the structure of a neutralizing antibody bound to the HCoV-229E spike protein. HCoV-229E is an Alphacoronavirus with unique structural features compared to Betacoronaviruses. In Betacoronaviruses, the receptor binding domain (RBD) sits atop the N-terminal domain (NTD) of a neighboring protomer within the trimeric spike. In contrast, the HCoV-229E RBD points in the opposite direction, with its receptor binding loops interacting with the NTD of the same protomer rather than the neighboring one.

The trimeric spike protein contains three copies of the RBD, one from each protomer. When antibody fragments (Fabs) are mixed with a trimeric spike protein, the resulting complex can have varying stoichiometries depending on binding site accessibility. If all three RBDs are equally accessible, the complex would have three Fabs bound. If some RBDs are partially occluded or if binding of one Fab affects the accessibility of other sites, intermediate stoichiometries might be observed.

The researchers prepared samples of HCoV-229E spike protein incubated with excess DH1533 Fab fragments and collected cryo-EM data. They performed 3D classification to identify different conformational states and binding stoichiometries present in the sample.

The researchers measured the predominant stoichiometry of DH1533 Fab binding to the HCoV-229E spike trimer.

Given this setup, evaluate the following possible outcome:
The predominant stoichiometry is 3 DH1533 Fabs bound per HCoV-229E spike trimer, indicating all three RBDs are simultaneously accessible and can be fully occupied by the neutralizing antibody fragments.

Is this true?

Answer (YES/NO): YES